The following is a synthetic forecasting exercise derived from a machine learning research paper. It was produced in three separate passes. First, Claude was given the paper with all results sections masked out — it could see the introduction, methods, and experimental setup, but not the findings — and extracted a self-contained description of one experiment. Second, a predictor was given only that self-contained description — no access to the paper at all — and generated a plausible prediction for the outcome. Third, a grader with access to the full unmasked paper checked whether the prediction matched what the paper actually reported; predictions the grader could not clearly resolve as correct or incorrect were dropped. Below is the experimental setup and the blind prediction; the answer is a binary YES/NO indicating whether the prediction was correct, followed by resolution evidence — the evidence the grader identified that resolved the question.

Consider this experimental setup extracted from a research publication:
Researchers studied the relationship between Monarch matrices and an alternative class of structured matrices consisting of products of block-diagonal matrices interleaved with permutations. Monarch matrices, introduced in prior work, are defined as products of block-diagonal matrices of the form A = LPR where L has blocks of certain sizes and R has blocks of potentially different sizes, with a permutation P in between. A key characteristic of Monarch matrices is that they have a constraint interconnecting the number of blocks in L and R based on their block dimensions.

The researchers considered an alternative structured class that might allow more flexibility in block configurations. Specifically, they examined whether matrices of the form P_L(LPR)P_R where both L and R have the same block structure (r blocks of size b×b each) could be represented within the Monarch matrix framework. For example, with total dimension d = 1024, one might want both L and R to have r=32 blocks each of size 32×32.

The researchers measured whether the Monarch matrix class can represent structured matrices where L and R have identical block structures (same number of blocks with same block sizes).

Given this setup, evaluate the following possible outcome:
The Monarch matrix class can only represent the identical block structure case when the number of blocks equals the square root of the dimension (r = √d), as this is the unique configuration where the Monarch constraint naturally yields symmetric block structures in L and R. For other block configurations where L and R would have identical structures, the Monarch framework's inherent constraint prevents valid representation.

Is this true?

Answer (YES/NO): NO